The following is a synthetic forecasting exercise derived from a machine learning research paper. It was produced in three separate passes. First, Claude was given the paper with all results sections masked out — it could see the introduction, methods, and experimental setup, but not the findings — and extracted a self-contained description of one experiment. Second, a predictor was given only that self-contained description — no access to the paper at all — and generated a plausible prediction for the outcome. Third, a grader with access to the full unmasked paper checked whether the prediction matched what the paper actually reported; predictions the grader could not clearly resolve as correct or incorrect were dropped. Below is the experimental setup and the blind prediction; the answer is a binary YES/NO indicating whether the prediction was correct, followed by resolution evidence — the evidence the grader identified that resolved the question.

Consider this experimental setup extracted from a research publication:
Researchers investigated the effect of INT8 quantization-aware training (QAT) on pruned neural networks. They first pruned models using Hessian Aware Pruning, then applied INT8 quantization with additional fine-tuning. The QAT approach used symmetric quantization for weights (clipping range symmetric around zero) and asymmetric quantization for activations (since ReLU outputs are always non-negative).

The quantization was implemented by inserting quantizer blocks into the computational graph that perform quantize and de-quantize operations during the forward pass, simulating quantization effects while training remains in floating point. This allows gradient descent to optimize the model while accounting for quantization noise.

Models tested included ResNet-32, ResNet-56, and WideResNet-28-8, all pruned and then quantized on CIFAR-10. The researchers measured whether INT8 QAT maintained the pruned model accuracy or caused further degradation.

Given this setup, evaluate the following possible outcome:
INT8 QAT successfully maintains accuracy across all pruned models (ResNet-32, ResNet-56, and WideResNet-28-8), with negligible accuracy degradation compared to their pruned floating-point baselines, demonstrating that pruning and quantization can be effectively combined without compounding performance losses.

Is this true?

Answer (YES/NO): YES